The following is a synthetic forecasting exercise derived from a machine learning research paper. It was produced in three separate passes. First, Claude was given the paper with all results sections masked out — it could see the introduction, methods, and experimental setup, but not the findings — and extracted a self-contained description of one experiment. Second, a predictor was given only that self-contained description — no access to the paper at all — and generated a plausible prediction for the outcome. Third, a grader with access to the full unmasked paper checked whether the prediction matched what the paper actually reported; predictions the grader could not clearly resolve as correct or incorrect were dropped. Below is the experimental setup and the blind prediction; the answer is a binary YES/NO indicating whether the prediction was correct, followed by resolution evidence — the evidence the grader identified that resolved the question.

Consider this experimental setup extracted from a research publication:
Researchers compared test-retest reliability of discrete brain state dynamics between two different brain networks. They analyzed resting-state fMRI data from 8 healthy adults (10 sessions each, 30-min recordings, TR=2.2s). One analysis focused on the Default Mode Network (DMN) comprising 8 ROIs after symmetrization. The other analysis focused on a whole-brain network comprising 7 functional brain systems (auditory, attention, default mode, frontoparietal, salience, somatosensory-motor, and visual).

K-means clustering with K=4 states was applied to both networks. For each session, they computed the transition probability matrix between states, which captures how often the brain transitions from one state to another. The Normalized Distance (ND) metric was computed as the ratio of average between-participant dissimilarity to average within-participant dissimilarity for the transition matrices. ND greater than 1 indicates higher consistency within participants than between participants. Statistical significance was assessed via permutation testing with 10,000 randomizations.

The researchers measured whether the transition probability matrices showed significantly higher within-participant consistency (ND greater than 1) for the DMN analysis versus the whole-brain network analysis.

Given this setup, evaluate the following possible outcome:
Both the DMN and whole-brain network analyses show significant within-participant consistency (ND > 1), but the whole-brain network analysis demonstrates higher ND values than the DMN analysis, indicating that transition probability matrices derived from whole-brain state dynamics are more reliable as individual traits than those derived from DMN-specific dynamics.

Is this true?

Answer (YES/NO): NO